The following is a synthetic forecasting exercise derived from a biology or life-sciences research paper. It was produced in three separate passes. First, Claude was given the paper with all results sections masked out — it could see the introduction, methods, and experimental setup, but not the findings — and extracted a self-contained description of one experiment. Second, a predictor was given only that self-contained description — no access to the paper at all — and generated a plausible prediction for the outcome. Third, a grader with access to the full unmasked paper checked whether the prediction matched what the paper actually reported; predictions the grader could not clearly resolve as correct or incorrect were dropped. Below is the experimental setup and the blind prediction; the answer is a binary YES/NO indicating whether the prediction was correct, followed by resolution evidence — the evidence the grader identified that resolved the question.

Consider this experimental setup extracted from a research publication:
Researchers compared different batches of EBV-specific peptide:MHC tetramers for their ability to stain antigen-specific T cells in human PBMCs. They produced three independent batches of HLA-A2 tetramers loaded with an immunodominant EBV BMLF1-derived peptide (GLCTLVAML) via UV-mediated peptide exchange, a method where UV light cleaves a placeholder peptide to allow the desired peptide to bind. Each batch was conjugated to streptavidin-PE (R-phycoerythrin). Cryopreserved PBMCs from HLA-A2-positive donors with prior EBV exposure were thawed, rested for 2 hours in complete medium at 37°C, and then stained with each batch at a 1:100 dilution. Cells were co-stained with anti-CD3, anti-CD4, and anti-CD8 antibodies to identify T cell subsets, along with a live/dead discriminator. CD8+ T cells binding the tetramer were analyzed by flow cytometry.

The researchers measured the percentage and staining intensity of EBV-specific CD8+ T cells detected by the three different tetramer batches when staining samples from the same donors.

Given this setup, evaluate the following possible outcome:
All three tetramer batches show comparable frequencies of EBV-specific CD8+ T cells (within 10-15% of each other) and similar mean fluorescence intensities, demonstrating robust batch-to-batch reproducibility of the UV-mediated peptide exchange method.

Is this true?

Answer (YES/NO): NO